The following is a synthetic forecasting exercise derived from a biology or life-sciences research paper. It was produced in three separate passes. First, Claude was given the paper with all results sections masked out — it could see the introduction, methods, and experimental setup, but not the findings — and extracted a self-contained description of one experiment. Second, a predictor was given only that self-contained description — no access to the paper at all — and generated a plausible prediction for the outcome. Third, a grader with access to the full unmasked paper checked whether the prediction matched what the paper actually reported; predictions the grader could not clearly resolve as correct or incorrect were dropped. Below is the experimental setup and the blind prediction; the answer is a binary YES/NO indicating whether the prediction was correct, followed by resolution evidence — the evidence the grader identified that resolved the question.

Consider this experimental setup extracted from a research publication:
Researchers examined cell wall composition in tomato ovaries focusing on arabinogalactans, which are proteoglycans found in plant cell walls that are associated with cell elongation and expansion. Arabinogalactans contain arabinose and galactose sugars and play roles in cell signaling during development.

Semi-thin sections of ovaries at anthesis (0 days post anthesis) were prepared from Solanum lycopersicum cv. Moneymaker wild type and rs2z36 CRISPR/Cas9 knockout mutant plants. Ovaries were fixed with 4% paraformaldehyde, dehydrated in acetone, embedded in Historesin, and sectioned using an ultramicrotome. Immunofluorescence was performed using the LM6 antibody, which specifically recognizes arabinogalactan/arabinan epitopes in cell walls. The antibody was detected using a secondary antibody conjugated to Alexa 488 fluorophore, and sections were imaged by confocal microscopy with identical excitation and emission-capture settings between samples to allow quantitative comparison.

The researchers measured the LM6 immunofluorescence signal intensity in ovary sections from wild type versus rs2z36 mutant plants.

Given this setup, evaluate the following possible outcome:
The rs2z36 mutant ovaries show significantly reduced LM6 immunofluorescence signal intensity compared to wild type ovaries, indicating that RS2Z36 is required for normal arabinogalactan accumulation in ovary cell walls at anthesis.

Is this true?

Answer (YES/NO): NO